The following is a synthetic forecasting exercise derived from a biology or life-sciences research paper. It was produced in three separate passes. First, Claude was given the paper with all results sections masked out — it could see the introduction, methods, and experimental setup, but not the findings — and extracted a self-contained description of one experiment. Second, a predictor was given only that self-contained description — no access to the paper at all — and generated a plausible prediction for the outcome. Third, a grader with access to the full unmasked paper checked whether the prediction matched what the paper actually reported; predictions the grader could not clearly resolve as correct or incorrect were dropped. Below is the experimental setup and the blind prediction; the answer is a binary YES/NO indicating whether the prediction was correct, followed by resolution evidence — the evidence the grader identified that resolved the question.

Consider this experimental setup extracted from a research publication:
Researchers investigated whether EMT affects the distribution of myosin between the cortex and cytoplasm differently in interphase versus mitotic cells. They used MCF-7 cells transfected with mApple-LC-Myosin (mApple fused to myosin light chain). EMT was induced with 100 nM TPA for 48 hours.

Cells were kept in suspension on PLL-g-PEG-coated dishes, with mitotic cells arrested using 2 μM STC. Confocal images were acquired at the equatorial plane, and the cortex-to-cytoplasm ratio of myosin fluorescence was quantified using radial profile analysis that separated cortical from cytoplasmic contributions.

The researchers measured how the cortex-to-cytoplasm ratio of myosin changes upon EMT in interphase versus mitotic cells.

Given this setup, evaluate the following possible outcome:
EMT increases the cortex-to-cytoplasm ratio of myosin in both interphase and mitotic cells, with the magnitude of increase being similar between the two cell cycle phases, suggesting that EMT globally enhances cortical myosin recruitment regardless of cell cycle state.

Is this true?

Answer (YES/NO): NO